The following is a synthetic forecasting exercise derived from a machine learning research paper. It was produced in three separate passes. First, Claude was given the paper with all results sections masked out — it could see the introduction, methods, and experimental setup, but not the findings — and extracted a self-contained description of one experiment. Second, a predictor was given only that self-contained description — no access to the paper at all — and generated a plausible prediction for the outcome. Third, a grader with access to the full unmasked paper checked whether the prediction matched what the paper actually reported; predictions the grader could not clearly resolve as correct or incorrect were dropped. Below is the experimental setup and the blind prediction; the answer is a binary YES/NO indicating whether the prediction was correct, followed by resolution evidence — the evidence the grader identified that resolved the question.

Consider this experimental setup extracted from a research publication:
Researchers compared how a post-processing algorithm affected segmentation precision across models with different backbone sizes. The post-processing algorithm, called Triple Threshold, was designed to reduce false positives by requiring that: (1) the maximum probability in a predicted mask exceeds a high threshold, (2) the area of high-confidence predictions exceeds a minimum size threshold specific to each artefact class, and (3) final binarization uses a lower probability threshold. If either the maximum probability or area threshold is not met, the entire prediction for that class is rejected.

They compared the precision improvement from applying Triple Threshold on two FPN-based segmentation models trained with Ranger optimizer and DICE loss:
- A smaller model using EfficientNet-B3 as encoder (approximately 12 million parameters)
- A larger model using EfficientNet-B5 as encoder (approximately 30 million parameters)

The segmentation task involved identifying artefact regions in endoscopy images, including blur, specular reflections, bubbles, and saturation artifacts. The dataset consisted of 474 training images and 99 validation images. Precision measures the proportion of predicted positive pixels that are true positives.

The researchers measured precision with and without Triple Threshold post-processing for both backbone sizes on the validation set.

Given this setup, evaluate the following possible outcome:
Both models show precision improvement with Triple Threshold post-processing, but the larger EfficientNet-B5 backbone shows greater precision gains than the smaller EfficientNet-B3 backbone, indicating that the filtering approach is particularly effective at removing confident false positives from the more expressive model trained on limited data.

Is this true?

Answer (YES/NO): YES